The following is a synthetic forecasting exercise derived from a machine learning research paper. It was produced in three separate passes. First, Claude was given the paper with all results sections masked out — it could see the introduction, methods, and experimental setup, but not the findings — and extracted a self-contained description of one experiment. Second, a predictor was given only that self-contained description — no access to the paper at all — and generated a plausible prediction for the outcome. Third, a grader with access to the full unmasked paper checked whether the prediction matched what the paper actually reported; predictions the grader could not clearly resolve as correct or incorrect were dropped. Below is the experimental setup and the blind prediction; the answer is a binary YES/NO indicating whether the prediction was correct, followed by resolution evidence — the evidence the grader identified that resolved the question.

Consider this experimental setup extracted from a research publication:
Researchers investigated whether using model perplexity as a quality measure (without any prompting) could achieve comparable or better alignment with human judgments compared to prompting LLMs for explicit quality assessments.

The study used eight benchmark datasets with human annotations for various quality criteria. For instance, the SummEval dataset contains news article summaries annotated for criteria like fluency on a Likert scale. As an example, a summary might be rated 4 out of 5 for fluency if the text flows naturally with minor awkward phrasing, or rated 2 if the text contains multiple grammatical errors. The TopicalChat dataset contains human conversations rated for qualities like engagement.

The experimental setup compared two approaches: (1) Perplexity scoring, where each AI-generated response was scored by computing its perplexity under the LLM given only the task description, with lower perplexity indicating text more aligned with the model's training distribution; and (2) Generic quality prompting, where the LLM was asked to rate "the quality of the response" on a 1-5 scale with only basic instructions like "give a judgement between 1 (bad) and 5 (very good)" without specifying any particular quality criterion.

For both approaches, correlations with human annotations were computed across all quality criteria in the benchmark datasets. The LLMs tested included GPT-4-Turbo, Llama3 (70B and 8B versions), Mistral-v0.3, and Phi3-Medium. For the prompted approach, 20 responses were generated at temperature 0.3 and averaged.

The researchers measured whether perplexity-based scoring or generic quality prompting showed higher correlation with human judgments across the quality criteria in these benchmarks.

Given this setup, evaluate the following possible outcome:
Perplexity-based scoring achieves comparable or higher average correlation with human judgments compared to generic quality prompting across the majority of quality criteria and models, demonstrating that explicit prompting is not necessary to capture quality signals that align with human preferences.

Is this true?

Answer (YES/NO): NO